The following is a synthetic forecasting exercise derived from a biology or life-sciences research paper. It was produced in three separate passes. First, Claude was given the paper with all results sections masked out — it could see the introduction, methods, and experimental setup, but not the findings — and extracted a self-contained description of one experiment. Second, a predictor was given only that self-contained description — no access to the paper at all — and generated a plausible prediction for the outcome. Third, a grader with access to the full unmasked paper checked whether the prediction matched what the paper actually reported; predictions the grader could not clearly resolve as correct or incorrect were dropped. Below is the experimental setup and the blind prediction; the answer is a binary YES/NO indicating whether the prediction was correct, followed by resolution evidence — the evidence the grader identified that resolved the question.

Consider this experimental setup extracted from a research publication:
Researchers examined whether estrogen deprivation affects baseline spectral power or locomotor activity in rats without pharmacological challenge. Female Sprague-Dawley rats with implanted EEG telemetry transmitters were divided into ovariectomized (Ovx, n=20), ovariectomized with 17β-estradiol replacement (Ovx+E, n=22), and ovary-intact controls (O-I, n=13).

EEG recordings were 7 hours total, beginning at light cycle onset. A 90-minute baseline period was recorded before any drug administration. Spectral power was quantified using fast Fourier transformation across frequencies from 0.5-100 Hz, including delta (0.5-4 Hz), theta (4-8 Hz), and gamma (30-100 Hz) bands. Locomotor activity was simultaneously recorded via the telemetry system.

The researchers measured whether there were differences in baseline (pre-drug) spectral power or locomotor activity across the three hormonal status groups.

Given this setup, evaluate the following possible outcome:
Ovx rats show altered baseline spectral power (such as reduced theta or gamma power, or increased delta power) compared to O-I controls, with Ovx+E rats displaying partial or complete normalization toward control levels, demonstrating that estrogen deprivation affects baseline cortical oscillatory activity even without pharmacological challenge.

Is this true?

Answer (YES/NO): NO